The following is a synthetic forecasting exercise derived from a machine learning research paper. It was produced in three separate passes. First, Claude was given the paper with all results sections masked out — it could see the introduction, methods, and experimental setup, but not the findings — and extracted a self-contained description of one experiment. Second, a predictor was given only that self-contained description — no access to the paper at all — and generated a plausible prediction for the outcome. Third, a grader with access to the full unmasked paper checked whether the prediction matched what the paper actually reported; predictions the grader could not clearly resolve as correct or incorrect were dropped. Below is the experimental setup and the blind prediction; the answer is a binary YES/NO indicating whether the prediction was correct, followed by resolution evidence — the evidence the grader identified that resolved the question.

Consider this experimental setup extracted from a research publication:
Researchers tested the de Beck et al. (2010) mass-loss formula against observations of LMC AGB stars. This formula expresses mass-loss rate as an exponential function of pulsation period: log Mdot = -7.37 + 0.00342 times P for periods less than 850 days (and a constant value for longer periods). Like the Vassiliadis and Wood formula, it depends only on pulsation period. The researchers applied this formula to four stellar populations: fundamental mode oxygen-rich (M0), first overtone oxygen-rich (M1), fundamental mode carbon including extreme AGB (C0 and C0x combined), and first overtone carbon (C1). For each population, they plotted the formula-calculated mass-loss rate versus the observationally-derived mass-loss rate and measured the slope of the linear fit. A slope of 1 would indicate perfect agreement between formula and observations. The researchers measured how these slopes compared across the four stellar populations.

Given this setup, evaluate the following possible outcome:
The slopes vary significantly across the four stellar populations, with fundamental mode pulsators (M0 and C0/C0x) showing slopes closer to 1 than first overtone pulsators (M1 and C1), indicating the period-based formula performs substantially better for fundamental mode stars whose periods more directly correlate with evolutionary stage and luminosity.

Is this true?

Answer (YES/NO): NO